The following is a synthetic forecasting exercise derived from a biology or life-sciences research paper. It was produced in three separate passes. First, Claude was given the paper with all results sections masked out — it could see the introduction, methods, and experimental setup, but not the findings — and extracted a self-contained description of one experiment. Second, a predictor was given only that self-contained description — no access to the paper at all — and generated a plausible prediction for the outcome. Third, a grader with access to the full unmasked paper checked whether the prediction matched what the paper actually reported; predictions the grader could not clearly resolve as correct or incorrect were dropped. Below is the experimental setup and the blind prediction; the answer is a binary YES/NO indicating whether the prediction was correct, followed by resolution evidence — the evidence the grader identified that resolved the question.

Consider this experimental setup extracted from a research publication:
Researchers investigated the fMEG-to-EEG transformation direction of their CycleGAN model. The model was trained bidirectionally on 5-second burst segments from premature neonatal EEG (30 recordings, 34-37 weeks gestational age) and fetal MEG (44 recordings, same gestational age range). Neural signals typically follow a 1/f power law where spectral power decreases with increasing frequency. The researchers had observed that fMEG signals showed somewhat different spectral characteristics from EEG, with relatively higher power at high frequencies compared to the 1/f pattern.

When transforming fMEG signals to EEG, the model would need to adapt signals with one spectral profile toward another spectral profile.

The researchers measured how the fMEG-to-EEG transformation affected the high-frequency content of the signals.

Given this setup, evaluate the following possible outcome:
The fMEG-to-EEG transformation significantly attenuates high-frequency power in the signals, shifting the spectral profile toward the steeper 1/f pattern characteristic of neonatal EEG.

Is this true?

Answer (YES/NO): YES